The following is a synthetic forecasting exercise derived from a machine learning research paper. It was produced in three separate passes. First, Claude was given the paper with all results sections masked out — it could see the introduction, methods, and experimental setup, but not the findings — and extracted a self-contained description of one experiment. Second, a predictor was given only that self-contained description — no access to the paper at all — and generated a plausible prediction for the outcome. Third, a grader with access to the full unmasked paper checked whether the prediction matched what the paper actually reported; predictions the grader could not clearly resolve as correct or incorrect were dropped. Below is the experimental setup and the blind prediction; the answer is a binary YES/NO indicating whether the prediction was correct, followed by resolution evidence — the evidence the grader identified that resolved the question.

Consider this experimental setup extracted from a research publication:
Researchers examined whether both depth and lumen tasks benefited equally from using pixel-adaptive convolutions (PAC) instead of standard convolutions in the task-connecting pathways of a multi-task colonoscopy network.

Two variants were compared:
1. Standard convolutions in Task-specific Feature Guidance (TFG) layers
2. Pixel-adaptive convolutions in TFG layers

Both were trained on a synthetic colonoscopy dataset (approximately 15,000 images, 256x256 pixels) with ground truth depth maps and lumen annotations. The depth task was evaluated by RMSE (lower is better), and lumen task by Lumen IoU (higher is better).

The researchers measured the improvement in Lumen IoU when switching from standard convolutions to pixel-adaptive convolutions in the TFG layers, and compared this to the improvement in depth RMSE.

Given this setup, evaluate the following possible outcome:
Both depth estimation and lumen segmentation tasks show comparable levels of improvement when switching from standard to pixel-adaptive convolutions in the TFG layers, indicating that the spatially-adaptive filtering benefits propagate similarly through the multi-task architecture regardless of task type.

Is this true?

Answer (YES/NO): NO